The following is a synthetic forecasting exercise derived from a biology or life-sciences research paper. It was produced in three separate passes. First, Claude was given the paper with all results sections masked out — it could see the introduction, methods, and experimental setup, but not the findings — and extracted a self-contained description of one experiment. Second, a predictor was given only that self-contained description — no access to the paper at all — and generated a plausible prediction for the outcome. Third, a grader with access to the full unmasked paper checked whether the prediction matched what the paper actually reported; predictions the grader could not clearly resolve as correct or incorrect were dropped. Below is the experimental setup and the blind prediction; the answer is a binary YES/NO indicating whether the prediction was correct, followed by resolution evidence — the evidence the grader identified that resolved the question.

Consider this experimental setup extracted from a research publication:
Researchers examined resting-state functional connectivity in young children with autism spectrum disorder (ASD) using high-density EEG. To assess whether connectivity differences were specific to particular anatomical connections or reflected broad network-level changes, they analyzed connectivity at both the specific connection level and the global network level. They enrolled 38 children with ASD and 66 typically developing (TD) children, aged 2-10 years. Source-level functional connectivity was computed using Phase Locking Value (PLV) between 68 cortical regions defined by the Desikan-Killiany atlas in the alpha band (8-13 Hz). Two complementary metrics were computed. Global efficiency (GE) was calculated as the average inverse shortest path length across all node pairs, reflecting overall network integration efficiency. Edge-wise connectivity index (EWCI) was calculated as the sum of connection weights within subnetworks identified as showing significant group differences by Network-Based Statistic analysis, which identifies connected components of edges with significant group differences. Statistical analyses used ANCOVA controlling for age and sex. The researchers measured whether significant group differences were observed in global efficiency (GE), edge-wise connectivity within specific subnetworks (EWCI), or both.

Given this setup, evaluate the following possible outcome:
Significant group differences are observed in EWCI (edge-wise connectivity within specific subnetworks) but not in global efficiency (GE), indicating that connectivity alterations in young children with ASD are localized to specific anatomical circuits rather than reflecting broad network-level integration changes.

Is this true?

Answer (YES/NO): YES